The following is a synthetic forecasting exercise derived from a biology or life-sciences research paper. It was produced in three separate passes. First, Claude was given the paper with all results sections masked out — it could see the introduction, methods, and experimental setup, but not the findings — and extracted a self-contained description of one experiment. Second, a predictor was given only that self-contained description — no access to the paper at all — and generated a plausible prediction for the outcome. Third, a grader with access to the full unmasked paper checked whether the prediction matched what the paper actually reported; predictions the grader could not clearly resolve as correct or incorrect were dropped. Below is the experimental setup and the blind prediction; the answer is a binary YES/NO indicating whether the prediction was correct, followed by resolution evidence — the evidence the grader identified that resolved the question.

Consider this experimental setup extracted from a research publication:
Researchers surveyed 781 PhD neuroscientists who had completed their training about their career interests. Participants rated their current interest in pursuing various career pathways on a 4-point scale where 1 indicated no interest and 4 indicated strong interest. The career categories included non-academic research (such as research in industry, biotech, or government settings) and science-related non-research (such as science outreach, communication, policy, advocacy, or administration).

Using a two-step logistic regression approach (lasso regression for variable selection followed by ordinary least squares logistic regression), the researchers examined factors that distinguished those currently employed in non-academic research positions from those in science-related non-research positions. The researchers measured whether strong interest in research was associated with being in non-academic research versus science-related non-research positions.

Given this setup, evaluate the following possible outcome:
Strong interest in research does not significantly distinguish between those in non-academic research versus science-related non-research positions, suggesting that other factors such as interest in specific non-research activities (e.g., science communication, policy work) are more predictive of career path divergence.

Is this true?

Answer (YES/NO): NO